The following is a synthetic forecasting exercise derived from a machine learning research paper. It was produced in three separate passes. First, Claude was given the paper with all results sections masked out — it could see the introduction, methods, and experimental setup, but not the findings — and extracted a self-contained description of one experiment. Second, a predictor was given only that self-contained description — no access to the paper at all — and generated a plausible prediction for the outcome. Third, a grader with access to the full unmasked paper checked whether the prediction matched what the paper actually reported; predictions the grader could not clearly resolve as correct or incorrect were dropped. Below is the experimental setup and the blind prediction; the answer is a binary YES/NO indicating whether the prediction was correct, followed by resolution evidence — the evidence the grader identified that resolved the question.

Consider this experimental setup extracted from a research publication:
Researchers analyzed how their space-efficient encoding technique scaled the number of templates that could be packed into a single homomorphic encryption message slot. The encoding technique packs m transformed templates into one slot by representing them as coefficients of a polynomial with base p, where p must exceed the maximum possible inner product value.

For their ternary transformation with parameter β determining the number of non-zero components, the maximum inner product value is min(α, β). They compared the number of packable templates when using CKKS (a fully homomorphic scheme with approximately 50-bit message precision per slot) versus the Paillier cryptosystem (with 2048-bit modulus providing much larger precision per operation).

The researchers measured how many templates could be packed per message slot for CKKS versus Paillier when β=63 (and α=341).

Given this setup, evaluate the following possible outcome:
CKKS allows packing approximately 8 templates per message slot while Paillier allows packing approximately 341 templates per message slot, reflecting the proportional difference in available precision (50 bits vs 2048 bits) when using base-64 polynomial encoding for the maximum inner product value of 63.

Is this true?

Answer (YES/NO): YES